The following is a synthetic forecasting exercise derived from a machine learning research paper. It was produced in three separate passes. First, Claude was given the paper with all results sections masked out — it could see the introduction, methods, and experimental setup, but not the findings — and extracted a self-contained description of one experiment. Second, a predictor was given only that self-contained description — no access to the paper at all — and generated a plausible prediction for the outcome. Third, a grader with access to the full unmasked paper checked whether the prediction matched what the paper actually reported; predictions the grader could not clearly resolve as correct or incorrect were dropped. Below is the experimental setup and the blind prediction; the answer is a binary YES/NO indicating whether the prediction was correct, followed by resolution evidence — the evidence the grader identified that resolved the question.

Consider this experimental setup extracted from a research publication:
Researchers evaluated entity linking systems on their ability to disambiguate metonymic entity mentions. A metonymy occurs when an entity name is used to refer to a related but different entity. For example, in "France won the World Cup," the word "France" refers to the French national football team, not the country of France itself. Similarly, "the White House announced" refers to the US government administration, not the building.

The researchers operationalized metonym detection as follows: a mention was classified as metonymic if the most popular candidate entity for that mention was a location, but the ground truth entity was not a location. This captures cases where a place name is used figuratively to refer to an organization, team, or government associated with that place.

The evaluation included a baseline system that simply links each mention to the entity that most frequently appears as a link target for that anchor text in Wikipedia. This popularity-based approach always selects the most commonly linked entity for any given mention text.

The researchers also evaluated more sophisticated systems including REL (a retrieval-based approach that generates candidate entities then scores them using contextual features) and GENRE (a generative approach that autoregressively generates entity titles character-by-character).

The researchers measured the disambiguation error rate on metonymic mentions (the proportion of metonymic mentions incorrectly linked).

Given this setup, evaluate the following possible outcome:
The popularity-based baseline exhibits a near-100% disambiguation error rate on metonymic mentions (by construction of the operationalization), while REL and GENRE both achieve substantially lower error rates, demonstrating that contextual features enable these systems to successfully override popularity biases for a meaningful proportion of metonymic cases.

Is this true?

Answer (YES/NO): YES